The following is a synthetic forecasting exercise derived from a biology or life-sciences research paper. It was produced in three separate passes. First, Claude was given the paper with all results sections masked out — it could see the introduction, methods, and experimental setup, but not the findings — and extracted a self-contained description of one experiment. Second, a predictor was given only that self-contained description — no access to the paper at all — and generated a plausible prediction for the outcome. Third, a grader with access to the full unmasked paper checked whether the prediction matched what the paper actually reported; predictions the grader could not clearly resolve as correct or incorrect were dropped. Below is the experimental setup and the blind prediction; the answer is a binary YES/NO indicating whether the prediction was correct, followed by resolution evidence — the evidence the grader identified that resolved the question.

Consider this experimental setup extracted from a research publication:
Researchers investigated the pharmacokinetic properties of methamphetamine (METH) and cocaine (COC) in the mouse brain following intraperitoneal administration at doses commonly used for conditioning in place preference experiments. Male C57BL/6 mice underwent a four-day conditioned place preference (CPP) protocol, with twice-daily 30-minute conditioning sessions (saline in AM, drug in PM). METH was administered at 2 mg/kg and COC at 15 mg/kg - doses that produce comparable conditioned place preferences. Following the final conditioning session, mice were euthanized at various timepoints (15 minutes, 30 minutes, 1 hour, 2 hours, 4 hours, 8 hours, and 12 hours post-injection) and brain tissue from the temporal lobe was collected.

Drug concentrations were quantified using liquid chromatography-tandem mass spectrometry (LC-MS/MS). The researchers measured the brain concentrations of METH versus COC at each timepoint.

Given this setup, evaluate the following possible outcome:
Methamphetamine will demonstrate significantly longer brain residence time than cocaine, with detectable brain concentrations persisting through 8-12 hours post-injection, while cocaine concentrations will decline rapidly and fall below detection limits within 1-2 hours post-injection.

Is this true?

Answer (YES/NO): NO